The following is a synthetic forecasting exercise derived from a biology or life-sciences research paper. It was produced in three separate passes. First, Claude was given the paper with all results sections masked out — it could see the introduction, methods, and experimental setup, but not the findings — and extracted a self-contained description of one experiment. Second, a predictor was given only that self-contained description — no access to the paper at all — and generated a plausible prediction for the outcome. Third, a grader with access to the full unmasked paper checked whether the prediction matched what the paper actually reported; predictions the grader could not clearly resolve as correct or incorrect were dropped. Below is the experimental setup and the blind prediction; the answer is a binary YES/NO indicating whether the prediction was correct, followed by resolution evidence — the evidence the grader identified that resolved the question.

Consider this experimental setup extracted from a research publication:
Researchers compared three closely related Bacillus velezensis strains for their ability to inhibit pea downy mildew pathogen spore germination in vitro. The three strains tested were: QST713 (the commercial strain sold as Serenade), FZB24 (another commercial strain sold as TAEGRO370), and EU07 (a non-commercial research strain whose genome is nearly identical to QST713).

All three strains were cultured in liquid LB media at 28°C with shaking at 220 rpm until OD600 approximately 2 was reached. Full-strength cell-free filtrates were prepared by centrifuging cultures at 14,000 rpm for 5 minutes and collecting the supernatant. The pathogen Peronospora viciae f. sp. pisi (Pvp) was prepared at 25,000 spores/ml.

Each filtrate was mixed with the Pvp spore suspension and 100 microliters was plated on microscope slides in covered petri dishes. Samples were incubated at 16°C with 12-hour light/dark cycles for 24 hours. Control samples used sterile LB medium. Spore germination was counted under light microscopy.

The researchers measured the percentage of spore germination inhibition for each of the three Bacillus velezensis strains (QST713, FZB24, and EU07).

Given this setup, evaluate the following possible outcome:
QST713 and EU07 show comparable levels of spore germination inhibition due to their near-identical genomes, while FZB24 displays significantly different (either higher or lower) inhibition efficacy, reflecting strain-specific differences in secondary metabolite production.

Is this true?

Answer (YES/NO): NO